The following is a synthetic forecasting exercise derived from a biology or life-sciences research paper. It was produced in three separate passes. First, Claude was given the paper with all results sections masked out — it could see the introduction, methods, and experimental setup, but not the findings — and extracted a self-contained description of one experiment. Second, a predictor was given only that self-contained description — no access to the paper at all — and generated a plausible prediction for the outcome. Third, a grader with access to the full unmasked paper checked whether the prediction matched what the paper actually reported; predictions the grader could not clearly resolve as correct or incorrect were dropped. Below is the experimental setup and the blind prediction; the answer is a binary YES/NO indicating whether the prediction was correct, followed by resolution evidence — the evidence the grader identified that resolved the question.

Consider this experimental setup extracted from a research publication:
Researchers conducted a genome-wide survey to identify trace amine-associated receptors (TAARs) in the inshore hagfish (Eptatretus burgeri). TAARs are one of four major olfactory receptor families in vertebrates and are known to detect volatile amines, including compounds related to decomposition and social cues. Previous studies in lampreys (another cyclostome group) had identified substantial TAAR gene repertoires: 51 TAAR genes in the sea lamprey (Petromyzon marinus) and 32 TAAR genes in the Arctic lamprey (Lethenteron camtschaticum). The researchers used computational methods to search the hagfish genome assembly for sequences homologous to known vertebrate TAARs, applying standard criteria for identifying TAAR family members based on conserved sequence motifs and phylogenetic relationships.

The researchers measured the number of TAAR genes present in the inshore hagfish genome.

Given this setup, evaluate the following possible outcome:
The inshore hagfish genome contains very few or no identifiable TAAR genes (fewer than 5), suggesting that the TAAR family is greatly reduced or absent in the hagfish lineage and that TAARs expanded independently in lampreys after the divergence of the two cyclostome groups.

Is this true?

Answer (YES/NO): NO